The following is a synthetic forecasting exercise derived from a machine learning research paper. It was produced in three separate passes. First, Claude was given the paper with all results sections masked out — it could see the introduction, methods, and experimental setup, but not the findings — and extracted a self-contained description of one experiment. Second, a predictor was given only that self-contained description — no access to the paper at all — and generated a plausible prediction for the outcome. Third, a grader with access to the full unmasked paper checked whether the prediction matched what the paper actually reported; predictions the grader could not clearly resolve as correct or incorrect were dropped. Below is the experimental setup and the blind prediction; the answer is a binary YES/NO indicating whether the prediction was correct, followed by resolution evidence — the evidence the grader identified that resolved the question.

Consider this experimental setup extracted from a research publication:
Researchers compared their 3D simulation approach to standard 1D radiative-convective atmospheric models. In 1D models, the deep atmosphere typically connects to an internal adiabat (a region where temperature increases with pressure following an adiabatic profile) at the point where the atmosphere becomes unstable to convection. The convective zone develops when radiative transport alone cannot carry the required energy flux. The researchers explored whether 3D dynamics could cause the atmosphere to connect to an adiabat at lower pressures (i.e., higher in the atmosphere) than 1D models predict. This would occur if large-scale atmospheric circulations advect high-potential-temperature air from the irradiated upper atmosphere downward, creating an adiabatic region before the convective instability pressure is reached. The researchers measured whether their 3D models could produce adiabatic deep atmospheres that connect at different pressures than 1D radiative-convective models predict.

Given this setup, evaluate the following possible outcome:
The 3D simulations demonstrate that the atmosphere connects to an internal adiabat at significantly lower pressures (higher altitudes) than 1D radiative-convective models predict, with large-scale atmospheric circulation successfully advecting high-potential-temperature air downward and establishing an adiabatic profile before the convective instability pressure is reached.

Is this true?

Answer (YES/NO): NO